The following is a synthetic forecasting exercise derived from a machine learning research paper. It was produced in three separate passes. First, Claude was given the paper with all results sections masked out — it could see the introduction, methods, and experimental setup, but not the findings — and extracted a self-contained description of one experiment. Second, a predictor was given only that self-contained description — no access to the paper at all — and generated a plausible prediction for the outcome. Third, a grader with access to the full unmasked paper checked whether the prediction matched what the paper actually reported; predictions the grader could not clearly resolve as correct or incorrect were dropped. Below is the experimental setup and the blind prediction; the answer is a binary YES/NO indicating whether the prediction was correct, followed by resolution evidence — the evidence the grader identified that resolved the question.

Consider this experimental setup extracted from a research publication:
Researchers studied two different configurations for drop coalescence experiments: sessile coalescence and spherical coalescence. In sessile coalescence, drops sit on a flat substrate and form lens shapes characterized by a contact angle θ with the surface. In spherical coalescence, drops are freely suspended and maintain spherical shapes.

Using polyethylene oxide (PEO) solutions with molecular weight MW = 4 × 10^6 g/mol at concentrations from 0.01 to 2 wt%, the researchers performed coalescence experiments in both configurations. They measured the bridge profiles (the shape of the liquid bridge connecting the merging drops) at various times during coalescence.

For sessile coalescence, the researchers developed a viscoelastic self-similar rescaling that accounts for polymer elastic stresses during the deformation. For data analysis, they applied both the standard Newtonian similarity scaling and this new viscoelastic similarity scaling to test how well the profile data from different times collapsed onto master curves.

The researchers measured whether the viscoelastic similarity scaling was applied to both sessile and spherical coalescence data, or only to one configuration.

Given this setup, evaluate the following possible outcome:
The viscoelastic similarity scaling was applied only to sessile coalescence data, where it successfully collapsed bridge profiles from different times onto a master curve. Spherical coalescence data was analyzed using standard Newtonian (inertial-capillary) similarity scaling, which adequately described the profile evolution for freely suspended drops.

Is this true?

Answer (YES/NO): NO